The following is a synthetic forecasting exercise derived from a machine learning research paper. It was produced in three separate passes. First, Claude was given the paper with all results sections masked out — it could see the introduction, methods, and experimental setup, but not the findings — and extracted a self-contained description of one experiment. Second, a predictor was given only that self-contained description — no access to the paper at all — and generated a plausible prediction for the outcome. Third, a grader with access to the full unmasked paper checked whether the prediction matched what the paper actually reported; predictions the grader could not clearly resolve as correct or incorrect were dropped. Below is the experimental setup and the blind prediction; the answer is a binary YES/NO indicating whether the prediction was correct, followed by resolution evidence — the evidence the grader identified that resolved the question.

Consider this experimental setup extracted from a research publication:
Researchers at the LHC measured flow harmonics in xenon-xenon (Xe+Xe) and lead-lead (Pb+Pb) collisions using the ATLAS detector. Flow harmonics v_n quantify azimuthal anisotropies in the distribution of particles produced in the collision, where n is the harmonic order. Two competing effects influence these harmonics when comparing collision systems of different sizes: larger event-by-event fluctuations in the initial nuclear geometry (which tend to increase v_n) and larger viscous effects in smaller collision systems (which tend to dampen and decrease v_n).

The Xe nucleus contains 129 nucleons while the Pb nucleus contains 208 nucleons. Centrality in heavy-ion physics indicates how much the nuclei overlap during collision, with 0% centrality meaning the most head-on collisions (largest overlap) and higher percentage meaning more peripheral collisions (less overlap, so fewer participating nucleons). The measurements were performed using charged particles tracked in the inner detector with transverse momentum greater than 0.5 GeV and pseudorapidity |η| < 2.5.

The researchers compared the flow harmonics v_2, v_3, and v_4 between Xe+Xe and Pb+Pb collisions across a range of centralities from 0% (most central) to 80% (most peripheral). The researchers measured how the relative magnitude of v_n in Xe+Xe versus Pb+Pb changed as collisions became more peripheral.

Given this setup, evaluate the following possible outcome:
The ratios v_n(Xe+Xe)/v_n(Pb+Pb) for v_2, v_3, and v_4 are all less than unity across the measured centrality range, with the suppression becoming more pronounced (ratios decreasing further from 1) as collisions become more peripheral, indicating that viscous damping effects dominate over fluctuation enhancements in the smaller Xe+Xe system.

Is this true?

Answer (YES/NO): NO